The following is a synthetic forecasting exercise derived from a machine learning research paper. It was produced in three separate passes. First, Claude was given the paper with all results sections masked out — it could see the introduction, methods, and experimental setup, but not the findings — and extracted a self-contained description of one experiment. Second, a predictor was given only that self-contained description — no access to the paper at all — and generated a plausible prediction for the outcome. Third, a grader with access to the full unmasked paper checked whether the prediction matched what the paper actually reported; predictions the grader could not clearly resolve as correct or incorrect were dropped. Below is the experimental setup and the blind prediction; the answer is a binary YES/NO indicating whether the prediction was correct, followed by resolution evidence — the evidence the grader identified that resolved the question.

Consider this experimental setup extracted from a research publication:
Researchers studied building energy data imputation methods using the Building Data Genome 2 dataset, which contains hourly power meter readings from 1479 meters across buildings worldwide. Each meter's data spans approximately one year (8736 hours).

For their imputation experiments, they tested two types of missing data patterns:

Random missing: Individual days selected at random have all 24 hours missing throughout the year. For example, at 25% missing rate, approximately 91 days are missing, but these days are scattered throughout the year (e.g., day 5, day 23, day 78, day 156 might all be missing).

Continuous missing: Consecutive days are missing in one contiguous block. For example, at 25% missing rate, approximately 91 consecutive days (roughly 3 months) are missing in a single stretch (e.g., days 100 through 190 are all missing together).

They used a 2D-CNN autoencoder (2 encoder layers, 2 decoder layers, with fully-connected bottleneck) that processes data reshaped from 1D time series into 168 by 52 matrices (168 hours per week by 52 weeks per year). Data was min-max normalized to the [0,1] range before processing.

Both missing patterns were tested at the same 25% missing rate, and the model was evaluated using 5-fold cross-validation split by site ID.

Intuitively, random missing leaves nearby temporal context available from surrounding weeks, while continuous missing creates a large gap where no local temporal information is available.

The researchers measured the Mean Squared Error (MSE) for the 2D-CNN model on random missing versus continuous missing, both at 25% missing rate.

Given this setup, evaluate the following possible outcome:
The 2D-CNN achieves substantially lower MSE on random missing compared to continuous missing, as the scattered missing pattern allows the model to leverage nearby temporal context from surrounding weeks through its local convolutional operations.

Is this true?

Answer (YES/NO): YES